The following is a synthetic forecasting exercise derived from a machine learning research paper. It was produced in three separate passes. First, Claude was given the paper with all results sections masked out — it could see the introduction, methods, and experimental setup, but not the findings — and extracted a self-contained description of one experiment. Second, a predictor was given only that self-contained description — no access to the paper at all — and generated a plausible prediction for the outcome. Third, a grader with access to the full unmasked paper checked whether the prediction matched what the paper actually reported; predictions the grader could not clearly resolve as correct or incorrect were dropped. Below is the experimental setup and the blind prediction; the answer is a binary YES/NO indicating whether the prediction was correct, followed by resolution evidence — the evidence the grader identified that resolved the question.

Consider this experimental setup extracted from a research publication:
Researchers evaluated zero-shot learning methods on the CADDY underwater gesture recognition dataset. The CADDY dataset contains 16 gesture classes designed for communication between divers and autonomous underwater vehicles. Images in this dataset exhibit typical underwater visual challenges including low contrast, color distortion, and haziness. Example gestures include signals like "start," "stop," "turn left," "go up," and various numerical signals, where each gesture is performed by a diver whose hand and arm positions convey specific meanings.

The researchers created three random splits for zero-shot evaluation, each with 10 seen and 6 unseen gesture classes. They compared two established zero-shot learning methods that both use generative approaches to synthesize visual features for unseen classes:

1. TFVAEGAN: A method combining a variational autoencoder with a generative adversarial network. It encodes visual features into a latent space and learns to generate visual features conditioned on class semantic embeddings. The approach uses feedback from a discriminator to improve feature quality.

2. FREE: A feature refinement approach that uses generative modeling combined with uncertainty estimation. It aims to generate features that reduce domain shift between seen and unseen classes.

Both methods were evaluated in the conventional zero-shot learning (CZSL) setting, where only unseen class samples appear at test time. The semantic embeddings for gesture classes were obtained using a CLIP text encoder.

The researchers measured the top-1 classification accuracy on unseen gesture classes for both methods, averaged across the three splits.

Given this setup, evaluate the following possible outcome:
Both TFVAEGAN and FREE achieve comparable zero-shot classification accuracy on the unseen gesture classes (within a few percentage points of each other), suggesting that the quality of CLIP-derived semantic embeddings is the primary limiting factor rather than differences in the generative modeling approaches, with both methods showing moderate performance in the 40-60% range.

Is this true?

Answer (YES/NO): NO